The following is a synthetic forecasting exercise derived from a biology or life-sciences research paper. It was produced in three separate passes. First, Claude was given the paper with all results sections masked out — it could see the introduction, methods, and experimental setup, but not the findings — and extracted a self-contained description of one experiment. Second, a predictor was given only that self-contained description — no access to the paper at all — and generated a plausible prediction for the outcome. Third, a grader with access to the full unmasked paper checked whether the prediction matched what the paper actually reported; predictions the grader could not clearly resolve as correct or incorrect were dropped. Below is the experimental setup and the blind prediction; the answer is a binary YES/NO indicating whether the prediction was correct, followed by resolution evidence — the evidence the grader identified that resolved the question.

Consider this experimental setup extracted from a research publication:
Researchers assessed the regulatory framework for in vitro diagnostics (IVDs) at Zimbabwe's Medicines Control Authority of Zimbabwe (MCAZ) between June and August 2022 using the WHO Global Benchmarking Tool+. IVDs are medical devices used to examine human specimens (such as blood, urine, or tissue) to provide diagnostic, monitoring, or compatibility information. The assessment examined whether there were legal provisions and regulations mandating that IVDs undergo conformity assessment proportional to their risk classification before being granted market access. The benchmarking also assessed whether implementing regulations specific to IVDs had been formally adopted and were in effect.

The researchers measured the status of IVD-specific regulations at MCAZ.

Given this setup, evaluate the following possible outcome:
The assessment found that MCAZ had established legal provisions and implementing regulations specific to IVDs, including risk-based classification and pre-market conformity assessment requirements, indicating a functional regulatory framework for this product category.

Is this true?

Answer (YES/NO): NO